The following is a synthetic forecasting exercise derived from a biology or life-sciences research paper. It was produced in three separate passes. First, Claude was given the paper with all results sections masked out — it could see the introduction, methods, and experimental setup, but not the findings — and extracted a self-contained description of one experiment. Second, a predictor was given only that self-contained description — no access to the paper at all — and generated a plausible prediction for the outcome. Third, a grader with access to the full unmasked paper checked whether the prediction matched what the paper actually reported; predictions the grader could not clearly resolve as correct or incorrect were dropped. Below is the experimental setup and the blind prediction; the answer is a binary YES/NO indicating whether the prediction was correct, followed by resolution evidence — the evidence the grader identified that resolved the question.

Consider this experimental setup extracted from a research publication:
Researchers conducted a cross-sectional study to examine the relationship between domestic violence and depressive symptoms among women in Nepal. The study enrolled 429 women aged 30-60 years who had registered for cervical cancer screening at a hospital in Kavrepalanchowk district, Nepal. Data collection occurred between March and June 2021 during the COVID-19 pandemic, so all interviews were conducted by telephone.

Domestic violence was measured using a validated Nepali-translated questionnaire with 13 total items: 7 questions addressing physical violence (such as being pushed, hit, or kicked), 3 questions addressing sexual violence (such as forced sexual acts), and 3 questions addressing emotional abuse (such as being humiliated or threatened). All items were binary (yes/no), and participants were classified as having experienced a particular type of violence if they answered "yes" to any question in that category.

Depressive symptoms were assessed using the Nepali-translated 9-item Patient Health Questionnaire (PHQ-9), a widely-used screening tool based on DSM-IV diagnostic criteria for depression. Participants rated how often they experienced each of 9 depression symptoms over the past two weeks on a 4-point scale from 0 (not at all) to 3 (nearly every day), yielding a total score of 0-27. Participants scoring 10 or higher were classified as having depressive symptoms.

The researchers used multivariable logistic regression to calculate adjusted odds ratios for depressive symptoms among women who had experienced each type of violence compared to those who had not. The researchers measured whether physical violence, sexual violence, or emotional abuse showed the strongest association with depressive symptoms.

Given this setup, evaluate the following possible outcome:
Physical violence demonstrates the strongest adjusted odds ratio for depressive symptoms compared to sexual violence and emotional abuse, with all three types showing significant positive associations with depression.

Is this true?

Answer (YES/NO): NO